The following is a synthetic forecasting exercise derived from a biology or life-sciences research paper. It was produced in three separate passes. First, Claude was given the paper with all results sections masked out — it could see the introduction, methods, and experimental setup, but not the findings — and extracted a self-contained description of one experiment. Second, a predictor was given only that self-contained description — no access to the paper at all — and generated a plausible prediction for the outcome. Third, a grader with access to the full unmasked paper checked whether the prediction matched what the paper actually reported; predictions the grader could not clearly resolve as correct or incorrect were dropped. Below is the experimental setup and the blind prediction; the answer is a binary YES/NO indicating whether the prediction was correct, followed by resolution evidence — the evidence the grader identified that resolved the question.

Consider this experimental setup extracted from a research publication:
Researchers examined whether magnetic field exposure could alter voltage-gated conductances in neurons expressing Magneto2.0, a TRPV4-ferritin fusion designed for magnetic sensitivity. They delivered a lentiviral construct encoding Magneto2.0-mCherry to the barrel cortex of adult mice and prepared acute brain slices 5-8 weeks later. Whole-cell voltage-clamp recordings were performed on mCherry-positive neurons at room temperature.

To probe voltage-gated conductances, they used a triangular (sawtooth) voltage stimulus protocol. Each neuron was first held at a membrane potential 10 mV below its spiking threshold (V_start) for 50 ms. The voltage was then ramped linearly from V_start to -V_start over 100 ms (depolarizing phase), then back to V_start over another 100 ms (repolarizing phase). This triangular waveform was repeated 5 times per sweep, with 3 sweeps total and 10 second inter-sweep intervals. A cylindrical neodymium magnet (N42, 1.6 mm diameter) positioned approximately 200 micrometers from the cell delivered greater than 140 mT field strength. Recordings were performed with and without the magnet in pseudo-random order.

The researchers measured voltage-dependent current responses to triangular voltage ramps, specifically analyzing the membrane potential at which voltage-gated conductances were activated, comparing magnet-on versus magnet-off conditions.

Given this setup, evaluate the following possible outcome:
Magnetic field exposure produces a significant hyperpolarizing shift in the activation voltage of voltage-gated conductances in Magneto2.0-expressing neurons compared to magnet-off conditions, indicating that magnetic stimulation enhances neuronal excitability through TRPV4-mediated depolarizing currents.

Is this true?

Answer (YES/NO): NO